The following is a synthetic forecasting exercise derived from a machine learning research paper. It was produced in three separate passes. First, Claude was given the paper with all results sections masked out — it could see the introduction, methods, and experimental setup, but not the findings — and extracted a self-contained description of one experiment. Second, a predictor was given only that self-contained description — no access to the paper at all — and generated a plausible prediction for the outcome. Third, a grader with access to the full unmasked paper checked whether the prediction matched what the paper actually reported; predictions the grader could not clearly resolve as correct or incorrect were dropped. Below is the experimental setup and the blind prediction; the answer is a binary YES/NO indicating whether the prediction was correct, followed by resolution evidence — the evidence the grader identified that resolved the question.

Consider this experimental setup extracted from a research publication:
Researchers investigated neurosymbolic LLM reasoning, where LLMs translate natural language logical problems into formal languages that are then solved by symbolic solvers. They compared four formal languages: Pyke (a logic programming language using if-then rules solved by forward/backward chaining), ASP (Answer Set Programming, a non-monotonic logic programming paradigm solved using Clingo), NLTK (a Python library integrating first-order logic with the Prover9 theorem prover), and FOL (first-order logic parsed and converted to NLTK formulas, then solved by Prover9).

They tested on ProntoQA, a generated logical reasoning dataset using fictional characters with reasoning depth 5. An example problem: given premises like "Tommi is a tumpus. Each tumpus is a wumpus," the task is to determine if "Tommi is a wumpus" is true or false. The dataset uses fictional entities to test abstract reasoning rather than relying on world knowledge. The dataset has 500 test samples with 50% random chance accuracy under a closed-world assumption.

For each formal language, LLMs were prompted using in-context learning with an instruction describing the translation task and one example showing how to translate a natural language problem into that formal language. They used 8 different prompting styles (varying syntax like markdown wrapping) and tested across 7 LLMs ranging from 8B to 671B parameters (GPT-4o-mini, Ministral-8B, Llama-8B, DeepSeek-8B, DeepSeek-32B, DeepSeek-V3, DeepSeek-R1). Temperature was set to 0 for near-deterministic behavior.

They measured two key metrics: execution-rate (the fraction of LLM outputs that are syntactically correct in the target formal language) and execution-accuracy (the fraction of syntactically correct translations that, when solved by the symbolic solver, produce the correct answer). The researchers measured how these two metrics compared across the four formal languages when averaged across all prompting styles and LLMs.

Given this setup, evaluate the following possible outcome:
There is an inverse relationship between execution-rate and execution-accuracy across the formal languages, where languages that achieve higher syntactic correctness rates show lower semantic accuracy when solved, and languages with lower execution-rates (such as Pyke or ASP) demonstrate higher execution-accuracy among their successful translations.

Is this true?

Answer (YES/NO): NO